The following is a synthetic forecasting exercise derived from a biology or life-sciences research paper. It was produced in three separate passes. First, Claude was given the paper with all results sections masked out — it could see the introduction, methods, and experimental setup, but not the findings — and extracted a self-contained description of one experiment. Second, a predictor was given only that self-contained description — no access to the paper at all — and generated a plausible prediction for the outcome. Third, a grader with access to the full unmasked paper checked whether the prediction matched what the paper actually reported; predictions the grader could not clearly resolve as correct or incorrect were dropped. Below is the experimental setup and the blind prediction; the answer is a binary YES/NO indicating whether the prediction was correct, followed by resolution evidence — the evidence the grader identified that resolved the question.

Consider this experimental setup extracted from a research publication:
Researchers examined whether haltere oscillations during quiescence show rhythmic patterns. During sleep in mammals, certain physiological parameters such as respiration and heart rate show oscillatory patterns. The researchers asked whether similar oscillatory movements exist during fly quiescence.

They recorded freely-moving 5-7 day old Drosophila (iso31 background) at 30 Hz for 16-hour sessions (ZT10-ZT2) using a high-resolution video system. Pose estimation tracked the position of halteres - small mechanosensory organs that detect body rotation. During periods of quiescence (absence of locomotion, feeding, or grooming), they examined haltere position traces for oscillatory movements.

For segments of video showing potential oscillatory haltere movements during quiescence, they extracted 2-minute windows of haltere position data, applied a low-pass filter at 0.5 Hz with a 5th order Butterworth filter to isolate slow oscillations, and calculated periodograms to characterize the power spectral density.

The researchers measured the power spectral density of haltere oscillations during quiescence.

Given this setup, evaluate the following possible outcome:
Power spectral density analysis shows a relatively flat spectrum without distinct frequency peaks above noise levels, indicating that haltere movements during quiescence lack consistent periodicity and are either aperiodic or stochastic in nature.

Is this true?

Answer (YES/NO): NO